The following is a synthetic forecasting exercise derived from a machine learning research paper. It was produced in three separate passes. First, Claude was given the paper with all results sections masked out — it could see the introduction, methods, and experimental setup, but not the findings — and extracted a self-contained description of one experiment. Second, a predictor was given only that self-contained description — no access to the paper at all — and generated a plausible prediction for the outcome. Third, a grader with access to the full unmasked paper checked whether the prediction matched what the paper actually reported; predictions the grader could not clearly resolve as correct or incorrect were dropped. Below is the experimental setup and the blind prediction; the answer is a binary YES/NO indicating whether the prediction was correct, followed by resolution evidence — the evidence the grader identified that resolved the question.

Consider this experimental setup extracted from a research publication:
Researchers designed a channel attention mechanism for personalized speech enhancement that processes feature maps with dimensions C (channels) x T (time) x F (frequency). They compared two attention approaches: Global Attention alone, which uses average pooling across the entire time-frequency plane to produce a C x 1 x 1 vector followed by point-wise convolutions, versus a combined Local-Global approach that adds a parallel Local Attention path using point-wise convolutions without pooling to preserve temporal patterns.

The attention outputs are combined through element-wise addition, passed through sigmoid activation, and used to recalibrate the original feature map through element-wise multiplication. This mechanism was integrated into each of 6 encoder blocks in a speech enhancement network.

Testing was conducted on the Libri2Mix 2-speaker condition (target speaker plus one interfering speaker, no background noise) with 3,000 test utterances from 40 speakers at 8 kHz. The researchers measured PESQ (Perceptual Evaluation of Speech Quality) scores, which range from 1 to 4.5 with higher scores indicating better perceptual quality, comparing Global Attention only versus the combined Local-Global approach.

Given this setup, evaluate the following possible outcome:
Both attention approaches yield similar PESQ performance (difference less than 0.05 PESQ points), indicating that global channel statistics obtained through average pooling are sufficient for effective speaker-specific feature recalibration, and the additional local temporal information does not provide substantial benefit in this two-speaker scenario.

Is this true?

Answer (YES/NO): NO